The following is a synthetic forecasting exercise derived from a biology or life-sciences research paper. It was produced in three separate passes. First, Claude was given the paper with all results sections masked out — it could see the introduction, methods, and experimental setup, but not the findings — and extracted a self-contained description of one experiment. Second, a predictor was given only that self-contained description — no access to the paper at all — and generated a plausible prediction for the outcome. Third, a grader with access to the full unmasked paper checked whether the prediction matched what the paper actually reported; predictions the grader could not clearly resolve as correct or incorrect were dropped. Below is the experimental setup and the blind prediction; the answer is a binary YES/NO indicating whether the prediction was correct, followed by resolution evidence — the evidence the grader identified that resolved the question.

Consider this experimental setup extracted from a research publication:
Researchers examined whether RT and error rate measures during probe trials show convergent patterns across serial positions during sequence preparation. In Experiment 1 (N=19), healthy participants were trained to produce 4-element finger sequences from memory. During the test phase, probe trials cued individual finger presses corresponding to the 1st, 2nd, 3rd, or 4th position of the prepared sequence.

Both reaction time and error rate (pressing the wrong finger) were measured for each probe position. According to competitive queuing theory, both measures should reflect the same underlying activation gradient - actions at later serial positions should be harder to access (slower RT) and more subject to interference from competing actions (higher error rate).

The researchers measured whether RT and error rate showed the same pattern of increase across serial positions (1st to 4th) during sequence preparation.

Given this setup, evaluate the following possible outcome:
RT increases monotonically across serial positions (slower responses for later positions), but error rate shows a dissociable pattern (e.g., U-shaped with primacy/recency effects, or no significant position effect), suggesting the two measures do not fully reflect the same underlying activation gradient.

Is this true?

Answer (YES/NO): YES